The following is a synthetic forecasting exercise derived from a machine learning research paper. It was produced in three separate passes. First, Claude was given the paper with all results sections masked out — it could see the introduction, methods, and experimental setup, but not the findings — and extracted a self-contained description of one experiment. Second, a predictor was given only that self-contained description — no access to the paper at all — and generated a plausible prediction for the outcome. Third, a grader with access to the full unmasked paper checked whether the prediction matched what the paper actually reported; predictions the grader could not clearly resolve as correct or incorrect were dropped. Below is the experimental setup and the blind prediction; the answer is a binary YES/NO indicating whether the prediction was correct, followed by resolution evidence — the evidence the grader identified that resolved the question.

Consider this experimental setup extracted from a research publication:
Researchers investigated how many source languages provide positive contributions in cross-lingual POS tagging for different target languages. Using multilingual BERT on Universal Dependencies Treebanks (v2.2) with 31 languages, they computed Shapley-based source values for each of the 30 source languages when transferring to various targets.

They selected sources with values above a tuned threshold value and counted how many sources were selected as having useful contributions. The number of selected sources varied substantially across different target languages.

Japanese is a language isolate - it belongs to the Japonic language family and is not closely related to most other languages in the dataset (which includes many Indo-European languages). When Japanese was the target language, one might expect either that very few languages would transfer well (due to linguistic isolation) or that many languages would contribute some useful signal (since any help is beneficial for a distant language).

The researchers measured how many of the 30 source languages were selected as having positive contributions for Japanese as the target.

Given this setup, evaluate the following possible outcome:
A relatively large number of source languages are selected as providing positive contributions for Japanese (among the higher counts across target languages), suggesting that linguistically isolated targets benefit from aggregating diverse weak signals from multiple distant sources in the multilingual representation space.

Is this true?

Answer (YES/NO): YES